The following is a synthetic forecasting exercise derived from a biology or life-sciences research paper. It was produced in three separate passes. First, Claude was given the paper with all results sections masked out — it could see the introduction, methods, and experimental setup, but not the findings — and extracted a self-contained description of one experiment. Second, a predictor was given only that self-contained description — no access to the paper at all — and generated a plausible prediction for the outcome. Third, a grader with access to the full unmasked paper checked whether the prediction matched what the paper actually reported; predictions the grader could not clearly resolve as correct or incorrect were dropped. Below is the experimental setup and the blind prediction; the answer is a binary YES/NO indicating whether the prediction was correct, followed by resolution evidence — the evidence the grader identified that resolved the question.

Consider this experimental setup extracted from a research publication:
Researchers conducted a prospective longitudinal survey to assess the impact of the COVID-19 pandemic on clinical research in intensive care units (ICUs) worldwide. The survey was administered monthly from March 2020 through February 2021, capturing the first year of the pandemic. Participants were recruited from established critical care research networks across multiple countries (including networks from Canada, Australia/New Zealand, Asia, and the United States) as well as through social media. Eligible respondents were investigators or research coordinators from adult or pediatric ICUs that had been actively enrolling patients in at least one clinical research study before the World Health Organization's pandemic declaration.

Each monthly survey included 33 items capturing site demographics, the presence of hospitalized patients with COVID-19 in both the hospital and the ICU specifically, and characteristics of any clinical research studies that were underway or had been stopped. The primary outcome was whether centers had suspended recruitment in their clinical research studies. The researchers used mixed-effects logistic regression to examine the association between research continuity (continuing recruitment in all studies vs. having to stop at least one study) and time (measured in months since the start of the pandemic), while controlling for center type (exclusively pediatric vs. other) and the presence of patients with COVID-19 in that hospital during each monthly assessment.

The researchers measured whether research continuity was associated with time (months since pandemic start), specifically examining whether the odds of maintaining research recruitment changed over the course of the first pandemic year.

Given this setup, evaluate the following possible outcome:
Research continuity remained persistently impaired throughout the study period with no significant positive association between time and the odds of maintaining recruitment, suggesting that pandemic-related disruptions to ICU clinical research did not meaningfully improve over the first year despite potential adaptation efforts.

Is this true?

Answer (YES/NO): NO